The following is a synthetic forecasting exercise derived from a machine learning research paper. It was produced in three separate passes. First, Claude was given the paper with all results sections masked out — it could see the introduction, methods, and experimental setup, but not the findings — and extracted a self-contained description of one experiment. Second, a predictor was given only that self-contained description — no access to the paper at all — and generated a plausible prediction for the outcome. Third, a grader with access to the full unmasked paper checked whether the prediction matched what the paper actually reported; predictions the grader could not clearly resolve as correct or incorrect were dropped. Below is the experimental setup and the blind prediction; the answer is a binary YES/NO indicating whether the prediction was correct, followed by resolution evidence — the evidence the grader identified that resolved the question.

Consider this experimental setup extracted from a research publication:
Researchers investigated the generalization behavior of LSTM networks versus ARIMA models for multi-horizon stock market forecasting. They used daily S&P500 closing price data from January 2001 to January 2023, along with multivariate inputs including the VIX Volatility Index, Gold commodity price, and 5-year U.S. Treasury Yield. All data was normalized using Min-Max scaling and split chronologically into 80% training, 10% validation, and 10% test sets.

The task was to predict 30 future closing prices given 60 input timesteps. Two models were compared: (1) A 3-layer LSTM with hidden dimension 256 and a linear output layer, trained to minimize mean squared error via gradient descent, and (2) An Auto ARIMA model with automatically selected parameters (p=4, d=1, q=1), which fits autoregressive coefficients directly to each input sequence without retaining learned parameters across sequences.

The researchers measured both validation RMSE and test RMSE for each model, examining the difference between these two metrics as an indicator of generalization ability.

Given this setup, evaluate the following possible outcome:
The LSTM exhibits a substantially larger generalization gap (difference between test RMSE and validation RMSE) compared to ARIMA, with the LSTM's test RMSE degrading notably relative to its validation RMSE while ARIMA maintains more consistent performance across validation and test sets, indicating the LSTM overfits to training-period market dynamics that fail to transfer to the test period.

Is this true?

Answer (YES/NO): YES